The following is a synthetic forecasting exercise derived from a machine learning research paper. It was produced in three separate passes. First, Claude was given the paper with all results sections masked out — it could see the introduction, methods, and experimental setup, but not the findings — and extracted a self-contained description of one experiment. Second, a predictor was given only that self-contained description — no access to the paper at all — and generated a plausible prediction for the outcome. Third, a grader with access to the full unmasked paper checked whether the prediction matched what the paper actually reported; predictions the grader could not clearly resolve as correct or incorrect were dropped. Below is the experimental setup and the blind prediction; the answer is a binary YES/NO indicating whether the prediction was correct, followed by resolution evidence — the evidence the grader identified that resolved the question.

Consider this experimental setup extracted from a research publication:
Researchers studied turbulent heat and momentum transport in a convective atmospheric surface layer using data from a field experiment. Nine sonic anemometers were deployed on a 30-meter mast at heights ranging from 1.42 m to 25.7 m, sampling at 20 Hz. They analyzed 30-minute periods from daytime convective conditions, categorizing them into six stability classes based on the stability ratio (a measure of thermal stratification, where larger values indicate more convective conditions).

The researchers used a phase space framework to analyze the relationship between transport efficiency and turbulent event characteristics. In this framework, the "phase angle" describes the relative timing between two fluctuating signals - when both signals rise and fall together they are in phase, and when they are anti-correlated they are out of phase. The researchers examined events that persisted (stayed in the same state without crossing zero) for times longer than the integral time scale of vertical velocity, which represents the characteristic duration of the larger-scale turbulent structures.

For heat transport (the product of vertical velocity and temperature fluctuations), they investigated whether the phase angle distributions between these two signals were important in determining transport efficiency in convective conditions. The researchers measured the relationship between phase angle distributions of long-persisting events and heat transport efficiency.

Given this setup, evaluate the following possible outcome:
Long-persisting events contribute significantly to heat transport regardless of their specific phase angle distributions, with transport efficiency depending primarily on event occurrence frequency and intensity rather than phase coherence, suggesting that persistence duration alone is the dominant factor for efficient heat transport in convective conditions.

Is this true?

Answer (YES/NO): NO